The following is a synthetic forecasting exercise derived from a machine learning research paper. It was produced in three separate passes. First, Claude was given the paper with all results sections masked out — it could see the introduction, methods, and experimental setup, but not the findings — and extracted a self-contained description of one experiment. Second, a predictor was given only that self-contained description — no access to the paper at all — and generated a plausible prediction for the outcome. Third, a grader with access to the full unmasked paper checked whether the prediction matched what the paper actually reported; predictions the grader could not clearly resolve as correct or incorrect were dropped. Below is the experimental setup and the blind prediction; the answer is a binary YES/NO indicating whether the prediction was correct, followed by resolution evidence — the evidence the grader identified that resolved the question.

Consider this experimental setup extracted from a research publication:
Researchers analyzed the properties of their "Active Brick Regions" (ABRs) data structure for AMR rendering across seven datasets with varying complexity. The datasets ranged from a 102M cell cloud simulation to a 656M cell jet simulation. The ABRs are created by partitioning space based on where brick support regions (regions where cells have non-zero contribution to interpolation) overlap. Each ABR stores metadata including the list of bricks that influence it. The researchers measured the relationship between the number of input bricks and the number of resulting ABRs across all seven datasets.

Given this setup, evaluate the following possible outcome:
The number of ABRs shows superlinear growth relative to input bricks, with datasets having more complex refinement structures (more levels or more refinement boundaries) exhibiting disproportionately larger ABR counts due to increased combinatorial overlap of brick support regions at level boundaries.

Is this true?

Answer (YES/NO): NO